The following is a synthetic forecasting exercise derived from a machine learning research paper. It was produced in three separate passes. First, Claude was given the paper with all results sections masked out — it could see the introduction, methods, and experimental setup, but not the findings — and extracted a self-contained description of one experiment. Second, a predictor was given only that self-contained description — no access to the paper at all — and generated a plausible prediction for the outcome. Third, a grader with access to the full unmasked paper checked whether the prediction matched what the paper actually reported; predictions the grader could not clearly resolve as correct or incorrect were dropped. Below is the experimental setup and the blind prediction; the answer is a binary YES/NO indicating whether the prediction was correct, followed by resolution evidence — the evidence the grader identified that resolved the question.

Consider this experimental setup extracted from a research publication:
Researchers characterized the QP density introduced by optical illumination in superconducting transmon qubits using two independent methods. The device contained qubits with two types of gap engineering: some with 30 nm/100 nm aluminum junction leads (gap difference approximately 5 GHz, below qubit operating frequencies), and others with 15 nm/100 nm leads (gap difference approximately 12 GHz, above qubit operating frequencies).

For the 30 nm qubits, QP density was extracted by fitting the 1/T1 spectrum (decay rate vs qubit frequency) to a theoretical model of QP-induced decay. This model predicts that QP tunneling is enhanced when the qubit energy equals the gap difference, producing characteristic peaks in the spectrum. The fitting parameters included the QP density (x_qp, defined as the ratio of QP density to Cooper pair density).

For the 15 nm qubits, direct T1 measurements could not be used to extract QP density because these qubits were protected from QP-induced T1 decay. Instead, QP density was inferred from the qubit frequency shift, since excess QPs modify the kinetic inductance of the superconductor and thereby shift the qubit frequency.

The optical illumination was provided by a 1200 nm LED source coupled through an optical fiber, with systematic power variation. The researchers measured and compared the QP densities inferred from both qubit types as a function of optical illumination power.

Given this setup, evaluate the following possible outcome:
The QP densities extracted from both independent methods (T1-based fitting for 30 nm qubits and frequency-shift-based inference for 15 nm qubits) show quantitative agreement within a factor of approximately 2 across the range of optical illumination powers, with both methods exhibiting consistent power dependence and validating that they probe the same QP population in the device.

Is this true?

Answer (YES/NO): YES